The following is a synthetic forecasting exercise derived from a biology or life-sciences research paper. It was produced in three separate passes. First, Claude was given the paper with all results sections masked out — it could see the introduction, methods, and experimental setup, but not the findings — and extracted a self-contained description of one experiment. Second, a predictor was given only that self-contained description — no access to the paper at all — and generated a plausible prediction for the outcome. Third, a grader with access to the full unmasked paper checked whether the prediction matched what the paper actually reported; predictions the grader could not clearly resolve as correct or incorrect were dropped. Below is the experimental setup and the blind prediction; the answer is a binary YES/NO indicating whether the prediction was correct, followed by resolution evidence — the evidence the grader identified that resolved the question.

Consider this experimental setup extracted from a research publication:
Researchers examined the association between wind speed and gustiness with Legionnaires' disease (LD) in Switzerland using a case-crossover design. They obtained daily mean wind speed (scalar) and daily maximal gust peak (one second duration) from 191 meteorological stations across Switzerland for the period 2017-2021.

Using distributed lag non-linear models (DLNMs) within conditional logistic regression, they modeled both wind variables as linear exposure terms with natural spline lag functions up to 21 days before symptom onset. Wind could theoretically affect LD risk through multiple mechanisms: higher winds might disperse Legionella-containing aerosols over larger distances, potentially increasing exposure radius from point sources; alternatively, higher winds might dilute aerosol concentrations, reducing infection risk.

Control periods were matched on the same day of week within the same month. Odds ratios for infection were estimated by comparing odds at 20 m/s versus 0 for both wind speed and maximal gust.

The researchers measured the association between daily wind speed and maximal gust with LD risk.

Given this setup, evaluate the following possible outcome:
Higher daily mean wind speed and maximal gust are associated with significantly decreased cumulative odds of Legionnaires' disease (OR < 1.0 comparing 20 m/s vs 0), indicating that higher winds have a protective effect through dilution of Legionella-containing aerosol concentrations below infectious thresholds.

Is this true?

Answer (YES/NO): NO